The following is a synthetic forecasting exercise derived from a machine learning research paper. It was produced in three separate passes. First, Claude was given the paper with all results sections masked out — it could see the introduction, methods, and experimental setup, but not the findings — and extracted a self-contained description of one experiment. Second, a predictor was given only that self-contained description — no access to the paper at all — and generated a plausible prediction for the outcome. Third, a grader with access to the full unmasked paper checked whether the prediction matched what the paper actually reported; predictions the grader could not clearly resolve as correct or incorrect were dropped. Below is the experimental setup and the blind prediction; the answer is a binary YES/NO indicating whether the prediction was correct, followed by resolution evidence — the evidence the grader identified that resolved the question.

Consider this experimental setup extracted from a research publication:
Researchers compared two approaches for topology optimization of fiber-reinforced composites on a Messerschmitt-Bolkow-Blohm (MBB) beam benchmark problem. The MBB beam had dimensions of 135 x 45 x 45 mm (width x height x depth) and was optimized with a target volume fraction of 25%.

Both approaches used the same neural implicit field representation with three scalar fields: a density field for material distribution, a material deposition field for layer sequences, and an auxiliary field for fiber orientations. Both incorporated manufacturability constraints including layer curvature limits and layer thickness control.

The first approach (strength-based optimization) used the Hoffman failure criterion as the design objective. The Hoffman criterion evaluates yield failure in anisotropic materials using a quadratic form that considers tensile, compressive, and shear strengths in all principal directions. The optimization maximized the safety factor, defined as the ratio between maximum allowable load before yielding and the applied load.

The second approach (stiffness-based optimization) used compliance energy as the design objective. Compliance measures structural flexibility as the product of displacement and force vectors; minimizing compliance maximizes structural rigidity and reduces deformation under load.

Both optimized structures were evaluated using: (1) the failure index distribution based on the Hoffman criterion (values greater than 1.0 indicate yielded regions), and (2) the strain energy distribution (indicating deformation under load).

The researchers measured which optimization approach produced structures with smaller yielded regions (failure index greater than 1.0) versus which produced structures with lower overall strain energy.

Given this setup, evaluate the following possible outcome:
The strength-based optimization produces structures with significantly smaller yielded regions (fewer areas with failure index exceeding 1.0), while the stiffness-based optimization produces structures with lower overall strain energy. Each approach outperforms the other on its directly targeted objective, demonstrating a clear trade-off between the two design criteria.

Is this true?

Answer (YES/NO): YES